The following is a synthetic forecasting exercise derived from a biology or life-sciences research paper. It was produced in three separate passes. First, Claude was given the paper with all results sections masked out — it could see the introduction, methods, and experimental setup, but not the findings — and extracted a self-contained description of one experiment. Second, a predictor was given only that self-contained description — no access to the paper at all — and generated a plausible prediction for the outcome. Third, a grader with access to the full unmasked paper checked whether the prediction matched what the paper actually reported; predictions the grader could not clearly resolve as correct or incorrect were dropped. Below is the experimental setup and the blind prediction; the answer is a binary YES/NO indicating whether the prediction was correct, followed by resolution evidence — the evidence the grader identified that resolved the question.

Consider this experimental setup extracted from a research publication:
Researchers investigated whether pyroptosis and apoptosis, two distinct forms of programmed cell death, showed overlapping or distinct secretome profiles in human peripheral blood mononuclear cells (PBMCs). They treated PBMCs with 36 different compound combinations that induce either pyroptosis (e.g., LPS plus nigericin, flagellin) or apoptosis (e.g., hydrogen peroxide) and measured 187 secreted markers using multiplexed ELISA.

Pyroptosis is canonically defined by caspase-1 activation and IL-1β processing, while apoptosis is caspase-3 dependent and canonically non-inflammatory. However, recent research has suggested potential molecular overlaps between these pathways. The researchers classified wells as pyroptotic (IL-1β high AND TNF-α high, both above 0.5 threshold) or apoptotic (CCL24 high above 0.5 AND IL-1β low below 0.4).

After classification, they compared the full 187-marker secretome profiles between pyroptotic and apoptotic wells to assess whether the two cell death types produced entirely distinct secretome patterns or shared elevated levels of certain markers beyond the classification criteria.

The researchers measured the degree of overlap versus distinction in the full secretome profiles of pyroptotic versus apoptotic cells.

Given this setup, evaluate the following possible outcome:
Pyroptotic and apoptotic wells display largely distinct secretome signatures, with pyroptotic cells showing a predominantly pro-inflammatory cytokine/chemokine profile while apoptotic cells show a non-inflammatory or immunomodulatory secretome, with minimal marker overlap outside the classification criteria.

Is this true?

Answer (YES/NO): NO